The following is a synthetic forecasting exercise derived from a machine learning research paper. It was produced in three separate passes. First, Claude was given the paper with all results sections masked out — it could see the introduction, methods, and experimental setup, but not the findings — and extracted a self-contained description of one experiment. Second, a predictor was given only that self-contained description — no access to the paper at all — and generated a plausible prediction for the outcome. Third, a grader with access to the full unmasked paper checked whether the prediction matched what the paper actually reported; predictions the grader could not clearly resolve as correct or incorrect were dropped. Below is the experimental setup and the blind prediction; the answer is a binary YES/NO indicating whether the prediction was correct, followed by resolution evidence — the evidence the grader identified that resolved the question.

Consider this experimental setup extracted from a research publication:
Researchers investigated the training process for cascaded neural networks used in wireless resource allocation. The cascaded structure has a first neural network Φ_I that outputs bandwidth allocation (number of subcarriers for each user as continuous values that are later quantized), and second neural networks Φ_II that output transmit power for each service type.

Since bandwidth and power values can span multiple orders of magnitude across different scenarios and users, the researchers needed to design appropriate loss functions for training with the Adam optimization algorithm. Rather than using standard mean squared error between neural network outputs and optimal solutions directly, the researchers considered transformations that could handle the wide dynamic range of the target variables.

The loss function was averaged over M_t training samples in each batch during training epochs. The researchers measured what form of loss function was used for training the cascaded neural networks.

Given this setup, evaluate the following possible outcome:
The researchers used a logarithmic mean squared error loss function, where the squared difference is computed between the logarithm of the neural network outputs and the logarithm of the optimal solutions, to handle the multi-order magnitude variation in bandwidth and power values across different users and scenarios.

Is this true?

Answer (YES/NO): YES